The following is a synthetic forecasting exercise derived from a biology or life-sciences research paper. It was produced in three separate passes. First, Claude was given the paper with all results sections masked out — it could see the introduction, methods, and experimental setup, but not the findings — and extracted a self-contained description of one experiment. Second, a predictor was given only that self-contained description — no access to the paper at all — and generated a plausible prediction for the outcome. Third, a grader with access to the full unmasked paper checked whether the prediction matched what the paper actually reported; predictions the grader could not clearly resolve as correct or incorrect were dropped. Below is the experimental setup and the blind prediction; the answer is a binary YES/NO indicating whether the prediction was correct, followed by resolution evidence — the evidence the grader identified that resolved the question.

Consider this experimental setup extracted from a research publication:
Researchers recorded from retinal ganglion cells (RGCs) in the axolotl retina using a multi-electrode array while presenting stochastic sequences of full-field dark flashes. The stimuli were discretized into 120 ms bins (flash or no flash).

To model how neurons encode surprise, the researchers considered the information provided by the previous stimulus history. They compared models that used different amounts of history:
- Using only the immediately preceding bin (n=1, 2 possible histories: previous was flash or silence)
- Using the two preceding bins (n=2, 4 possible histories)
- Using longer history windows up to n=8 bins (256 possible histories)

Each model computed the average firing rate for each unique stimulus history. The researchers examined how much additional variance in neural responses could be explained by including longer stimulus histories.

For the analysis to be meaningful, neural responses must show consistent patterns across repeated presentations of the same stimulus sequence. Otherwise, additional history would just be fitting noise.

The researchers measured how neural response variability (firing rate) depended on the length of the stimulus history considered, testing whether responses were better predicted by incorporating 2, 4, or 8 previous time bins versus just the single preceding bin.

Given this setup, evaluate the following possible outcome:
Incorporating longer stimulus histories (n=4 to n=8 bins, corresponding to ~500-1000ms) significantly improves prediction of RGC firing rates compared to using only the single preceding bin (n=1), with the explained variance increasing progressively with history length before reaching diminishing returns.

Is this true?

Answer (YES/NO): YES